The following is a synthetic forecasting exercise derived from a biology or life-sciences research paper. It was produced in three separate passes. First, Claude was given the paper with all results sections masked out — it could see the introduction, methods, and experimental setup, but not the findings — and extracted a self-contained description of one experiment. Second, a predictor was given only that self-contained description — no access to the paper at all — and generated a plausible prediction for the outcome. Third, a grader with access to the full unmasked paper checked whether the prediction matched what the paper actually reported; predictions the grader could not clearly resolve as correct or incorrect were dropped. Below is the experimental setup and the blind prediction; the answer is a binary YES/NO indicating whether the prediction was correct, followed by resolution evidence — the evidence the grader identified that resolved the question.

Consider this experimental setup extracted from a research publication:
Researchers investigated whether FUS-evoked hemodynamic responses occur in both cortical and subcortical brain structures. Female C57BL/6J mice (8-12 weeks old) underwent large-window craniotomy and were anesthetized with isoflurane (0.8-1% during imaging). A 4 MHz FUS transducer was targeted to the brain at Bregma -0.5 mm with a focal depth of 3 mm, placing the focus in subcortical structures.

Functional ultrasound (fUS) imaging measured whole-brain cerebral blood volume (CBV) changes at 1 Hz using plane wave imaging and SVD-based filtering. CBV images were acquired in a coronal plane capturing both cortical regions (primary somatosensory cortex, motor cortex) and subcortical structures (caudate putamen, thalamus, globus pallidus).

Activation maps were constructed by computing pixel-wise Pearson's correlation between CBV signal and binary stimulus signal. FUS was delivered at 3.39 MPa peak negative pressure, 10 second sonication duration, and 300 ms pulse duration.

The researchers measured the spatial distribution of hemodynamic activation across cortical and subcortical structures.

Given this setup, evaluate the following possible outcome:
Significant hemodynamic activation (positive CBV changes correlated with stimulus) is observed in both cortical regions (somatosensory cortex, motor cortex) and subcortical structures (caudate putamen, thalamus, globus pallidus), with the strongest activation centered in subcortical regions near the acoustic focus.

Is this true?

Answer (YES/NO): YES